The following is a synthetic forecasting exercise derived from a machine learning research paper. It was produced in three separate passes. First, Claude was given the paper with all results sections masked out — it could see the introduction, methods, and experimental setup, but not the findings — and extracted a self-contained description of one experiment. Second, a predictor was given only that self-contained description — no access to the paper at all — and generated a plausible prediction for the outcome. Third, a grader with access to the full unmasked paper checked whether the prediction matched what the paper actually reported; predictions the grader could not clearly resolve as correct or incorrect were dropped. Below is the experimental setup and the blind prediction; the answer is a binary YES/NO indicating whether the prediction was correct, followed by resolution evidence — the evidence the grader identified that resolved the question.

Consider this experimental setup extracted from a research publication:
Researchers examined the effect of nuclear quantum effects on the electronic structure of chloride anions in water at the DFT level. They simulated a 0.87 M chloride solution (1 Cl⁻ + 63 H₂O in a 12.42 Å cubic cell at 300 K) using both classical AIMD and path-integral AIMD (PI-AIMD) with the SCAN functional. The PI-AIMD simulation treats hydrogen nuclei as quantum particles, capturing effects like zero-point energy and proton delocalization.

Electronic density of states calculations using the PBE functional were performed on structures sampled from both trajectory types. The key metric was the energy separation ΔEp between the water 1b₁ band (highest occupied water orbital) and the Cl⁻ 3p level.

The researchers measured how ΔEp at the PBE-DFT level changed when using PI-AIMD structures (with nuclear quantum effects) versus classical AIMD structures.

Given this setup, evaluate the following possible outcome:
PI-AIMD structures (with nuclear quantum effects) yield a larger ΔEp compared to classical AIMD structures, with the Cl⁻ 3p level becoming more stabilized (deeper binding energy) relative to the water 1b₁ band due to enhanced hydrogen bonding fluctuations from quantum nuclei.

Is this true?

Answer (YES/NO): NO